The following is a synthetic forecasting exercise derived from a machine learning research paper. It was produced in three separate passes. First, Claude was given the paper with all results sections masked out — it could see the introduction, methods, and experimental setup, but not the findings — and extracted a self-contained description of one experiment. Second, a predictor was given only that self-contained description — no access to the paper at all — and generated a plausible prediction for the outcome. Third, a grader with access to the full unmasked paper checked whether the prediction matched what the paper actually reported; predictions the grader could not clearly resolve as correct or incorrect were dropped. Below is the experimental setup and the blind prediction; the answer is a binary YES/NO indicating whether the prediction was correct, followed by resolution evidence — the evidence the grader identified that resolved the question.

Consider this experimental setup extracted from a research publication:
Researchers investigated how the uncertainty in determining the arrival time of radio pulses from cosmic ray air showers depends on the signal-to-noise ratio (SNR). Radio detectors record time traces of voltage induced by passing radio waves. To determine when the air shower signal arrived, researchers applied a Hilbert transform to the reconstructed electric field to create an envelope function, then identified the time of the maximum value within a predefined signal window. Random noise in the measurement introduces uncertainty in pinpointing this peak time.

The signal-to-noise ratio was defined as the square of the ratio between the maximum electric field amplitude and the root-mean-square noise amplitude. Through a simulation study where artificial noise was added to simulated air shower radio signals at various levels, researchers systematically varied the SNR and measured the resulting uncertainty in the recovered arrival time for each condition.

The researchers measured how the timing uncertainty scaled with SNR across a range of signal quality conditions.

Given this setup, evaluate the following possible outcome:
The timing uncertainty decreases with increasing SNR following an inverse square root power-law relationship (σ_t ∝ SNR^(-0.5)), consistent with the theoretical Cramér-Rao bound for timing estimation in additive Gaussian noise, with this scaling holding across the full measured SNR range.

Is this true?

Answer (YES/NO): NO